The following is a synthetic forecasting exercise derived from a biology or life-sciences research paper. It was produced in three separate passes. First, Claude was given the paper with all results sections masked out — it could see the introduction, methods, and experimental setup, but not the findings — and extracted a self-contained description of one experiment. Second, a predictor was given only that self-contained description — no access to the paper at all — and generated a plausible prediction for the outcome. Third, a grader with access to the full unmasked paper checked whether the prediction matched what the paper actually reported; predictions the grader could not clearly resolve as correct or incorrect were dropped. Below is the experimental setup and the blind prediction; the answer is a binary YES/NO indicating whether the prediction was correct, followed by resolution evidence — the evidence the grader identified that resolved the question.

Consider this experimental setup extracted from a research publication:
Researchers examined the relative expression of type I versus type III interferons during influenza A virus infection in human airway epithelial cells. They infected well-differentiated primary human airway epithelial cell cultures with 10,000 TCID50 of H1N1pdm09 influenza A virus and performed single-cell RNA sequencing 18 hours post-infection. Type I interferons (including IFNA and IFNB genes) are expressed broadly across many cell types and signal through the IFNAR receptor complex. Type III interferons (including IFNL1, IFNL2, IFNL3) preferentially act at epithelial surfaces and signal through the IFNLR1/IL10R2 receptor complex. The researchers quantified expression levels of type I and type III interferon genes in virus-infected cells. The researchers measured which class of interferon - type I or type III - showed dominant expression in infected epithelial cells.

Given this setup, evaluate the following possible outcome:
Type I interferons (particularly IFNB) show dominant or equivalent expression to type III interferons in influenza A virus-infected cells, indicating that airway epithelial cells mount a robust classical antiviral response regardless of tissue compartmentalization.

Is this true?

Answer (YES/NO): NO